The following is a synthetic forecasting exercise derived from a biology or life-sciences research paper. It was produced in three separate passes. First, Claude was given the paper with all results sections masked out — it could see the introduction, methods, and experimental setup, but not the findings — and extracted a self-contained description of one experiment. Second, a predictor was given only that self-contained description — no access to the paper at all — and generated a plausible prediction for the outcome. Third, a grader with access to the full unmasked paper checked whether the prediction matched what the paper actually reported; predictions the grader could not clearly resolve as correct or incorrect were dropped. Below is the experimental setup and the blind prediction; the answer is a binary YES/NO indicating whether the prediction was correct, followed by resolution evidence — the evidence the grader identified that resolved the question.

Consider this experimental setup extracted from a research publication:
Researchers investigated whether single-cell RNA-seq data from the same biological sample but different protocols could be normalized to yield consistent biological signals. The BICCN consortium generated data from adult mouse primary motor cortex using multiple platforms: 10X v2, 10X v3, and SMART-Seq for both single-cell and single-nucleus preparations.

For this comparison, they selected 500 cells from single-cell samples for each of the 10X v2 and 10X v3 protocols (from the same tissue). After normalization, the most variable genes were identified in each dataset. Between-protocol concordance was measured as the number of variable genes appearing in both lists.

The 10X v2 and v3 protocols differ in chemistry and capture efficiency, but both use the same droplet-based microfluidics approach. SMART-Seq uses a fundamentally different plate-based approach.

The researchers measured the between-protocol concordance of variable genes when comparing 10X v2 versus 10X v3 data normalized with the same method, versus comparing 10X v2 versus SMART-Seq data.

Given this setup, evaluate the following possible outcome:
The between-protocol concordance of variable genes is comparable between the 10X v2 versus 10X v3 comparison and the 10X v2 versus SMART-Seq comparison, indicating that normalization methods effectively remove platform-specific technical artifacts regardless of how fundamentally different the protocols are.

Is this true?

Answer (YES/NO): NO